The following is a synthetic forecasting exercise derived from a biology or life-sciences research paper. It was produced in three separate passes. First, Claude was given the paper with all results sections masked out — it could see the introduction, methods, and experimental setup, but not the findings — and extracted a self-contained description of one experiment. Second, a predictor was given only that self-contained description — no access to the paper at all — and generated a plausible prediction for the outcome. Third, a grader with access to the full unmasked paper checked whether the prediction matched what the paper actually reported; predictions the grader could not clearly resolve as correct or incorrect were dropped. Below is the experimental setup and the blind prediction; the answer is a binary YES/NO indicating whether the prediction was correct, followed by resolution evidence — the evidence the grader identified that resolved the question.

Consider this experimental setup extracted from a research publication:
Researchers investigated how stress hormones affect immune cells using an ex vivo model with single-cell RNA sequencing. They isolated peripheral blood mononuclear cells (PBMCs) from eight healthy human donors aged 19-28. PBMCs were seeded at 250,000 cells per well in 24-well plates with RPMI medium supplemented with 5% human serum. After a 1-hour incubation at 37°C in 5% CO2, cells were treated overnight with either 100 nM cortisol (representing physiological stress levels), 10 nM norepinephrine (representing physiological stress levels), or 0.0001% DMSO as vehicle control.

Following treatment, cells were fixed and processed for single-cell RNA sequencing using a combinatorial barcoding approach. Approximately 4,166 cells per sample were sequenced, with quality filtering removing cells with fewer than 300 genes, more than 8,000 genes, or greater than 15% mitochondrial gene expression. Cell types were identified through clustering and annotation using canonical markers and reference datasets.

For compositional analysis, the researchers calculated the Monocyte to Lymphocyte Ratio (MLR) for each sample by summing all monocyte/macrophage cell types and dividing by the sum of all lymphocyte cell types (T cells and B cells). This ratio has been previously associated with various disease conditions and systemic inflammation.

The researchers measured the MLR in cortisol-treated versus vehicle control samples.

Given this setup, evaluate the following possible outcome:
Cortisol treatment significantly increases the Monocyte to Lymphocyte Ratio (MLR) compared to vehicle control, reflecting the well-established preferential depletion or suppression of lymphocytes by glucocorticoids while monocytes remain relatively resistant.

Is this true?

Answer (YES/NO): YES